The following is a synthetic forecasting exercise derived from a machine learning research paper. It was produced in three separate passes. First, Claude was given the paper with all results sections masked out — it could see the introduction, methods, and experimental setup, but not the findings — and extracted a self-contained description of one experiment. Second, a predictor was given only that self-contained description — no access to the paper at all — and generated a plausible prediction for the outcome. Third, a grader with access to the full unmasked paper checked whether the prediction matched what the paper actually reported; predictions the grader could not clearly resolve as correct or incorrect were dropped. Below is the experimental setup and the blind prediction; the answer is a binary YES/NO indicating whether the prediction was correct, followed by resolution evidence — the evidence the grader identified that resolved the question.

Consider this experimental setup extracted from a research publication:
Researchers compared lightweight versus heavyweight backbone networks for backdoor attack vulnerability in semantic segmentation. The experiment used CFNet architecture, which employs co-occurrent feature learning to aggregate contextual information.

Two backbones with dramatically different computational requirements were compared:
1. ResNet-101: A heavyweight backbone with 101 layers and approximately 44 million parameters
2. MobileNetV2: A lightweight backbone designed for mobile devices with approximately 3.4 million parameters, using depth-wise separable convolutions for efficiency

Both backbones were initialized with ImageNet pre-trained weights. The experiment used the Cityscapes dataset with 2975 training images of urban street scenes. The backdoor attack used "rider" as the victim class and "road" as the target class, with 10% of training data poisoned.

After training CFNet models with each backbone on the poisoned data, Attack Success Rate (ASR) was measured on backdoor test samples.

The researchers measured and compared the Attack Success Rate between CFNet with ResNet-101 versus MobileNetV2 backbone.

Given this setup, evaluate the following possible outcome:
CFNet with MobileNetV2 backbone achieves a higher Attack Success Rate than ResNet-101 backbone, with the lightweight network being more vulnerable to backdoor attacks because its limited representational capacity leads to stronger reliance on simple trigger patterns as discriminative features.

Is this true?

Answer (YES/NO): NO